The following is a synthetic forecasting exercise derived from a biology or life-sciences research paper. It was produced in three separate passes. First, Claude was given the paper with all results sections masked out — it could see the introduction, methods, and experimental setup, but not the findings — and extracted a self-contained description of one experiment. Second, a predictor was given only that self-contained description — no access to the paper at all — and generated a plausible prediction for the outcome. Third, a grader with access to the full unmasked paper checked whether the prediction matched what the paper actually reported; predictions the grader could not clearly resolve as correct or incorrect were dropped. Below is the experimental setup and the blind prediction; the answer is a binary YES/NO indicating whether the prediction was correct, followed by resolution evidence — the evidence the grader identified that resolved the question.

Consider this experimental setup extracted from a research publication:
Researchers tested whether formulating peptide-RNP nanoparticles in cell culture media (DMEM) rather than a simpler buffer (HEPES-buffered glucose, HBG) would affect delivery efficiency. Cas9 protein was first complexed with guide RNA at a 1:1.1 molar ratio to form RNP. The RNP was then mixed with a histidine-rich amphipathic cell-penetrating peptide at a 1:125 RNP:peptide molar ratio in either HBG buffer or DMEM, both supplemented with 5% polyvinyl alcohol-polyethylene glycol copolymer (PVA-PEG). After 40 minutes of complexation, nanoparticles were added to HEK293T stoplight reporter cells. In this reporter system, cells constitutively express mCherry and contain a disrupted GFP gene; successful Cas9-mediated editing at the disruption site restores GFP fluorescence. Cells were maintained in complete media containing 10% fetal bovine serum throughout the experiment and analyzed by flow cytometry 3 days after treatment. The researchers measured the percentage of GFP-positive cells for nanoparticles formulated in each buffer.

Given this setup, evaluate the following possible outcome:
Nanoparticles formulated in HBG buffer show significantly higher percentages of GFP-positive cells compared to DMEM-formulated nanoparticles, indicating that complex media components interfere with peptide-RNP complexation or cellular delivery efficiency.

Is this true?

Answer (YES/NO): NO